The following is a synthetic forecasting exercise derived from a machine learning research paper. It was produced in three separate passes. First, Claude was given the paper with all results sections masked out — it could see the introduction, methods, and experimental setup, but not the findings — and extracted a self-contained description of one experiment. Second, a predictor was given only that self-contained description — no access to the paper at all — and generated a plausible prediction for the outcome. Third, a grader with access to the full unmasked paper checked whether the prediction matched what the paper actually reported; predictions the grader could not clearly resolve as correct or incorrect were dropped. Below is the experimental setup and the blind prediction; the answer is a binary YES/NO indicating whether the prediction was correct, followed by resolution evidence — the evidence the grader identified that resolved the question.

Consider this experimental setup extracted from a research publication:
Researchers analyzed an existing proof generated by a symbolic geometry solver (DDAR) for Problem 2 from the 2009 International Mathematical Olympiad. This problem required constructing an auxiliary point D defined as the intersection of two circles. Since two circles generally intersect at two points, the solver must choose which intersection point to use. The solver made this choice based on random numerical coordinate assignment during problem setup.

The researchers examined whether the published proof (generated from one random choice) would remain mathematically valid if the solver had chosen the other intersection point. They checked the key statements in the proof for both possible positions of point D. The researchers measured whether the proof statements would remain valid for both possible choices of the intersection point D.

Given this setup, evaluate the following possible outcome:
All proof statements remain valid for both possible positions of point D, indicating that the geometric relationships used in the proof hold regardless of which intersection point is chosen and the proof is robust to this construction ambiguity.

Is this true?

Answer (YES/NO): NO